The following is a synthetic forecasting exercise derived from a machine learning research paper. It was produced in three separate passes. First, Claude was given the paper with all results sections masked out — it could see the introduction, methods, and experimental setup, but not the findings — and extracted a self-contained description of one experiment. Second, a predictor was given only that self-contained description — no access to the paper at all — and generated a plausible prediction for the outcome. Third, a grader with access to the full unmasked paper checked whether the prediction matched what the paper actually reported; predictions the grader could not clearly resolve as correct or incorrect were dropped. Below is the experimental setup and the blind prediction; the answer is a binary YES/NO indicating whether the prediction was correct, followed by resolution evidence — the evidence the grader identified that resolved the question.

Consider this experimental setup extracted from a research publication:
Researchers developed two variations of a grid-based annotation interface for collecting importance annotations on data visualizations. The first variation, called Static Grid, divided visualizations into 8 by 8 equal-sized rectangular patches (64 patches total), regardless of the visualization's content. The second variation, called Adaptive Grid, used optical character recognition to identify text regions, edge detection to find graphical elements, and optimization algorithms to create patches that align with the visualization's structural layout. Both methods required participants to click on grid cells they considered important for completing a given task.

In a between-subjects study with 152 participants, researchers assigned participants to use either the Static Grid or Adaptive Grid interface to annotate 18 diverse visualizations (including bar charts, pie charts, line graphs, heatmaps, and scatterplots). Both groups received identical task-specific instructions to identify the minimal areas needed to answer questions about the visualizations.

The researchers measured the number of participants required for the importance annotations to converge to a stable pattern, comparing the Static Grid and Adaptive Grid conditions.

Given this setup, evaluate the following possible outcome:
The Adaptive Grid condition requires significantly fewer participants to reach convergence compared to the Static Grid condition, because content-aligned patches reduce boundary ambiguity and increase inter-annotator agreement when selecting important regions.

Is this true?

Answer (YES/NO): NO